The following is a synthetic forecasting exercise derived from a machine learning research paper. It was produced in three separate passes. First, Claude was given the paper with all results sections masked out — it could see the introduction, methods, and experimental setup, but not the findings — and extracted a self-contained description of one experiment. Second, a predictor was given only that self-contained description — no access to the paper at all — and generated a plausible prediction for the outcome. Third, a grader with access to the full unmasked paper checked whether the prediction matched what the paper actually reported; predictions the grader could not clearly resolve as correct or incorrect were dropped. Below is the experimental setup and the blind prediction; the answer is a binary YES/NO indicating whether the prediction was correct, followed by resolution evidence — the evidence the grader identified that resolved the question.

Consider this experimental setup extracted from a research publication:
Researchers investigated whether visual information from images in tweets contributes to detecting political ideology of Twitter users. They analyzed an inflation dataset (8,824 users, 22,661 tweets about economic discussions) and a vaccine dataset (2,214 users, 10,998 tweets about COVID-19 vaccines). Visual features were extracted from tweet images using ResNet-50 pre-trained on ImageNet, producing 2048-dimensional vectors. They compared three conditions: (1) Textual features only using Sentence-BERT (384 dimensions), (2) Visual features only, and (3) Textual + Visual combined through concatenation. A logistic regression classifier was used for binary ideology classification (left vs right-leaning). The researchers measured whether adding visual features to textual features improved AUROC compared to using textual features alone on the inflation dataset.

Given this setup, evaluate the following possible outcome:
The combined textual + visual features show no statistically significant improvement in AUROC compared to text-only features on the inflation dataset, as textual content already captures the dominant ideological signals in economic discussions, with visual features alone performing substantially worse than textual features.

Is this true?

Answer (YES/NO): YES